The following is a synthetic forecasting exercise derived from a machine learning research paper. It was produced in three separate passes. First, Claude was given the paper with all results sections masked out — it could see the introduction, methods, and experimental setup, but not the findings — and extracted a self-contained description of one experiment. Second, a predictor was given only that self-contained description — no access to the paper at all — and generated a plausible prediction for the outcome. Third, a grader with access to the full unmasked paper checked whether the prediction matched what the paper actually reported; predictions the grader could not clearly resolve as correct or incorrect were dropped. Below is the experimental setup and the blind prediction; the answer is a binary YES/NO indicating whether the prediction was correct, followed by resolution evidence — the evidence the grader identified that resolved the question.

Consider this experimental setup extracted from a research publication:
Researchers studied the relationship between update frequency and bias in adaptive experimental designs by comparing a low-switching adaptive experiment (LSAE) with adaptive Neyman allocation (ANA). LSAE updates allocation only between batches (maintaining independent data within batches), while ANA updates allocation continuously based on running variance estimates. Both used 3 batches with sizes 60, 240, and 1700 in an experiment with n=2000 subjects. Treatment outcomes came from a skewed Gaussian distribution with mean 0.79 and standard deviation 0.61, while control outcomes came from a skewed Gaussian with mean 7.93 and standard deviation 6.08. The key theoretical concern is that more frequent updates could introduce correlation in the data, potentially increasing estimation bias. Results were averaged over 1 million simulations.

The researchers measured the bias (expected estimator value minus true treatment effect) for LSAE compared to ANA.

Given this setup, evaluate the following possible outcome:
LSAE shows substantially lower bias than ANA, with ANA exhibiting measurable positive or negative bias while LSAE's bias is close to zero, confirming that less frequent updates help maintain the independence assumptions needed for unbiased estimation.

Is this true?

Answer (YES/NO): YES